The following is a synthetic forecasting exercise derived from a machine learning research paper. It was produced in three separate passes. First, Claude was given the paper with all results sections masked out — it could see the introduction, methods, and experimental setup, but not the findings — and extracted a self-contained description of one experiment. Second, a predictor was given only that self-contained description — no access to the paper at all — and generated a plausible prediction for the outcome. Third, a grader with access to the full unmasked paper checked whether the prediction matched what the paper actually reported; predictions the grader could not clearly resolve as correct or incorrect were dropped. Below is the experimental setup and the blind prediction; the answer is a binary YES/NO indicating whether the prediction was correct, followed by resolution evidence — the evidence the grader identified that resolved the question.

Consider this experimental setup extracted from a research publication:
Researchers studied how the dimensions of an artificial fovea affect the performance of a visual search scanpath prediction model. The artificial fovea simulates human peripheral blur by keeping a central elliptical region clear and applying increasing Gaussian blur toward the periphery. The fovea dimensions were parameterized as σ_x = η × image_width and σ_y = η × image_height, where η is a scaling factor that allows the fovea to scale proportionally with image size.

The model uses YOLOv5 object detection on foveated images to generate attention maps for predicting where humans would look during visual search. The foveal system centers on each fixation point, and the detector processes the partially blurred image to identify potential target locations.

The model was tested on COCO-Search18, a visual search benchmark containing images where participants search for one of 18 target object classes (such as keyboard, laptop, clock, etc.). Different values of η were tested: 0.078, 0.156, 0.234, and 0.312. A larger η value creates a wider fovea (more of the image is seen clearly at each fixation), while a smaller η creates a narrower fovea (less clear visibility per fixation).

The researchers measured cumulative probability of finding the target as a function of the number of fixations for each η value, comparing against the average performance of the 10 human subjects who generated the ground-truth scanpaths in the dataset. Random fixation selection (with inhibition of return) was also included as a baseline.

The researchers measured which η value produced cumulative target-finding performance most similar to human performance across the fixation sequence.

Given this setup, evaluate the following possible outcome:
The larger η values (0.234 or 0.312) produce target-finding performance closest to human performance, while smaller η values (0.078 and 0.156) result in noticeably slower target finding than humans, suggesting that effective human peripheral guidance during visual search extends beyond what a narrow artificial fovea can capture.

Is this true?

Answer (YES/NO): NO